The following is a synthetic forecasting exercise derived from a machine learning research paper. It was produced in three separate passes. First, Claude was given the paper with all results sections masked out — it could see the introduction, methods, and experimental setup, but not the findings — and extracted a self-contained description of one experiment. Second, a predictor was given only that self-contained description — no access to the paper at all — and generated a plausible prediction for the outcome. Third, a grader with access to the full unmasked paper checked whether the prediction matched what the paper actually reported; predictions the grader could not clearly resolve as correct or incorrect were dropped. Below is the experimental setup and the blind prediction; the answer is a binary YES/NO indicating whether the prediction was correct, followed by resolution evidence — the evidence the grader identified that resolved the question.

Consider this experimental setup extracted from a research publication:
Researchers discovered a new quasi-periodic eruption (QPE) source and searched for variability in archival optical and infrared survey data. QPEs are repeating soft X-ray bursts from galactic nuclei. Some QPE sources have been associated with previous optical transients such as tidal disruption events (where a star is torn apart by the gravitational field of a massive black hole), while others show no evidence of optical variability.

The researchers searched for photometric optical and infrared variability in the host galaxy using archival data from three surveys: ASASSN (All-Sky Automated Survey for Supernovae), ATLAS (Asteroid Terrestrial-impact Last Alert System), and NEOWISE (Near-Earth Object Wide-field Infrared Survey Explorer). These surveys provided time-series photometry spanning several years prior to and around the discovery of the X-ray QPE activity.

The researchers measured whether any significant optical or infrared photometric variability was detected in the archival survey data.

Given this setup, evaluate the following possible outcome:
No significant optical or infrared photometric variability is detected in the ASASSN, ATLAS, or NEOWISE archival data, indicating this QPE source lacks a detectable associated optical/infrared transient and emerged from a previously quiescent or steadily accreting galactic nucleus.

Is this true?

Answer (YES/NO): YES